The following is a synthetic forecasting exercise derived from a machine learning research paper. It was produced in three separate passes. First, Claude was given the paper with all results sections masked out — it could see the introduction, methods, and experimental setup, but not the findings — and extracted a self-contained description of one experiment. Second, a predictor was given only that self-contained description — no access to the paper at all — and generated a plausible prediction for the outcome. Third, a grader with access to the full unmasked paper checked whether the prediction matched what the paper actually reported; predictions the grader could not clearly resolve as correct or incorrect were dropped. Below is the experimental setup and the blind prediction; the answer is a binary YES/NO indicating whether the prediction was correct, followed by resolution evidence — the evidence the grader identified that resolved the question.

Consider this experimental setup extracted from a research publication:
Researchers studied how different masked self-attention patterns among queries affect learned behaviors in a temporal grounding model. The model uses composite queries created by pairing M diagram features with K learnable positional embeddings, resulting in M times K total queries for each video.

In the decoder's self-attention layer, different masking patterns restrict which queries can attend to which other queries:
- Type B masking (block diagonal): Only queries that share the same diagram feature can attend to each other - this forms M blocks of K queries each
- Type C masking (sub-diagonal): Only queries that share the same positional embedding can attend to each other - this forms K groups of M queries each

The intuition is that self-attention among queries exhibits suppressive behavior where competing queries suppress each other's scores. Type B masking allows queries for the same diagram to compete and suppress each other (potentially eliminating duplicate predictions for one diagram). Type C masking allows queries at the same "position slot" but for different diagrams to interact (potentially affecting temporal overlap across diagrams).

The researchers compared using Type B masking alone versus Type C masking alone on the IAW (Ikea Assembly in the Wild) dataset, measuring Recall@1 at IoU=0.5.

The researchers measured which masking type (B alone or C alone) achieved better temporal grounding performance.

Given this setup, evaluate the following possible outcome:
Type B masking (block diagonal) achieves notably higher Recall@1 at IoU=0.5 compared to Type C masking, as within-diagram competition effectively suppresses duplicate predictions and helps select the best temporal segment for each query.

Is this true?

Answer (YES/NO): NO